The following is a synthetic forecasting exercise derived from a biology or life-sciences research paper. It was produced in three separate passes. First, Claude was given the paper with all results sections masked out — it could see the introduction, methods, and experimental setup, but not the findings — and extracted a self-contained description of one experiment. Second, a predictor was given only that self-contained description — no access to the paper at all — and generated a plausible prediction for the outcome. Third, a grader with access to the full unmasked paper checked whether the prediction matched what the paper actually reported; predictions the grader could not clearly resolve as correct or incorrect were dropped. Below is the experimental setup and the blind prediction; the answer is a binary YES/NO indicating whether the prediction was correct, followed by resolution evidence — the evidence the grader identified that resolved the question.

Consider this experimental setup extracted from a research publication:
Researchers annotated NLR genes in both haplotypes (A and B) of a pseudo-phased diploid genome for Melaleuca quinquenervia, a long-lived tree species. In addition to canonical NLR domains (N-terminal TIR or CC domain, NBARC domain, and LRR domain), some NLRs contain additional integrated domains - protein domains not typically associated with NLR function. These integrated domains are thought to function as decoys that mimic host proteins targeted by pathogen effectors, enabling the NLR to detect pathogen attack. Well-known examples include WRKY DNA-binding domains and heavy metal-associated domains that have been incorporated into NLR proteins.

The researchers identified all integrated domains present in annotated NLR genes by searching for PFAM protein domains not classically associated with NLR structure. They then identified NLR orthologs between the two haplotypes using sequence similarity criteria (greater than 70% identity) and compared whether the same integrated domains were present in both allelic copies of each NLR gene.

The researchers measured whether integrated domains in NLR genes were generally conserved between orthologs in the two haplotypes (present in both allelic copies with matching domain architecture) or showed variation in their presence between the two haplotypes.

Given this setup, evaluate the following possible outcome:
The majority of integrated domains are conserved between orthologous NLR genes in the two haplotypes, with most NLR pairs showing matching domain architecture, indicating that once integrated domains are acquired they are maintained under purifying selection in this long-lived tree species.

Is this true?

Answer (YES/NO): NO